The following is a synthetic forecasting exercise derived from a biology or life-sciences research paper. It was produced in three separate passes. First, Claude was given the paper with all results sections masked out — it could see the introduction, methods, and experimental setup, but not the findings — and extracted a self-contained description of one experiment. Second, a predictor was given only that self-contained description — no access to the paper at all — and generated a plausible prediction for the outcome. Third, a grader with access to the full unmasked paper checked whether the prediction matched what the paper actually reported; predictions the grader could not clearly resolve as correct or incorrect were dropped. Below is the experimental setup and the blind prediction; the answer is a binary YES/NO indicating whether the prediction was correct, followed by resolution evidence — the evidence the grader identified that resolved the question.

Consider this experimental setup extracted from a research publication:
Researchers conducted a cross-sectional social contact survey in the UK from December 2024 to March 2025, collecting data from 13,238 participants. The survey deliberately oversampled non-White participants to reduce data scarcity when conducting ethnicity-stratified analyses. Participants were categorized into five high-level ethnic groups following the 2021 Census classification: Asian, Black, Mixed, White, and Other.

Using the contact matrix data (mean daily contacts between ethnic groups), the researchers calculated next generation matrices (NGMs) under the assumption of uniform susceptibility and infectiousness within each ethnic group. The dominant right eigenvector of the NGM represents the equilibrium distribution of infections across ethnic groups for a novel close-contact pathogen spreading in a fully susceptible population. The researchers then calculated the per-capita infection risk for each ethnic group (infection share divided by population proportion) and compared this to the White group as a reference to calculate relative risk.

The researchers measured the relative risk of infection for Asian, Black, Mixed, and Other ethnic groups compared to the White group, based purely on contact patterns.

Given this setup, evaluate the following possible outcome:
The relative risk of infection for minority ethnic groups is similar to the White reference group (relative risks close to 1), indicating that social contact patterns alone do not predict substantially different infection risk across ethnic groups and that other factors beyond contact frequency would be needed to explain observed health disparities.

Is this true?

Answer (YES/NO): NO